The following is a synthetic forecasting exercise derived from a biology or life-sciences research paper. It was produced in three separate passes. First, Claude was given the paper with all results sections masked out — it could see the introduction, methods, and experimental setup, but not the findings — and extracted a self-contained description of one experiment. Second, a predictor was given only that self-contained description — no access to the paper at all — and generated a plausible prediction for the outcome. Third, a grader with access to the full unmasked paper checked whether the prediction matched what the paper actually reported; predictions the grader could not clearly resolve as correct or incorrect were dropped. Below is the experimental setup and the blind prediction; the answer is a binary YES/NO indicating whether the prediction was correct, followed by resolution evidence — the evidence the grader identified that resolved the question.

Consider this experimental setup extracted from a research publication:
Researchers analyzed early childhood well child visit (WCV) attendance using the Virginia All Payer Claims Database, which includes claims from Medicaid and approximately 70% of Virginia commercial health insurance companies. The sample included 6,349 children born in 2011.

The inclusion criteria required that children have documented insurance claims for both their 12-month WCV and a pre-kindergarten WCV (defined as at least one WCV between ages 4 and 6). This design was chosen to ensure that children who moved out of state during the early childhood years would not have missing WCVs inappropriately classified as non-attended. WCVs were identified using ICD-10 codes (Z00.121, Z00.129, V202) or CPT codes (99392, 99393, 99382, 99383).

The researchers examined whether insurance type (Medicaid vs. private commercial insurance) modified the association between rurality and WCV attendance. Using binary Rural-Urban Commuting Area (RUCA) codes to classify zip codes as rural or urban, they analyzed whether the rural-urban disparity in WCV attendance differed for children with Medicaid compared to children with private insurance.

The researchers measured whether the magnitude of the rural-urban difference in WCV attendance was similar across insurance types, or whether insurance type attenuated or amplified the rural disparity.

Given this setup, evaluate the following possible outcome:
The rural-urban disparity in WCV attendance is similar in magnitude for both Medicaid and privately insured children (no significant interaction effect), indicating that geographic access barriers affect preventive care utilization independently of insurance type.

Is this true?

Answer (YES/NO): NO